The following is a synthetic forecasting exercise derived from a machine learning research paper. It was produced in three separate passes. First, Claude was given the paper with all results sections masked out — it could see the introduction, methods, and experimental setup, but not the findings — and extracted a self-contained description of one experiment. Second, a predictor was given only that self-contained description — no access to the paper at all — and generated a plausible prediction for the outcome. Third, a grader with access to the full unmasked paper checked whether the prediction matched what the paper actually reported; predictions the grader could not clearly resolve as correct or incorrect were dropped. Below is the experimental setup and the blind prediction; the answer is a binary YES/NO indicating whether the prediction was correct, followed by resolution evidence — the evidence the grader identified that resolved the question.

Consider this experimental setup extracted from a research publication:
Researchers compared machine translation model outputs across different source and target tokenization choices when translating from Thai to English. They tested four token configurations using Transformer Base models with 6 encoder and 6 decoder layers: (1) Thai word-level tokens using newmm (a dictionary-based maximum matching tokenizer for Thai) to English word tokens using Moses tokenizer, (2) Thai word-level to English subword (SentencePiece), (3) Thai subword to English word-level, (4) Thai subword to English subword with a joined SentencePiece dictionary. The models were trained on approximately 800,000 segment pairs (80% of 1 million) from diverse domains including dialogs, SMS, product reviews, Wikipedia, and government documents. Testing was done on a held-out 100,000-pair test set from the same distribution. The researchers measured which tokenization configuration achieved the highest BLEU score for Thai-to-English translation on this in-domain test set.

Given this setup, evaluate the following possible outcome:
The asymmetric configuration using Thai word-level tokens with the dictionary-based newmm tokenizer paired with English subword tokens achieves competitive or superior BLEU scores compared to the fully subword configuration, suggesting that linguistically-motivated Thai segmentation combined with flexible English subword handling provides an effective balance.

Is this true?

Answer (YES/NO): NO